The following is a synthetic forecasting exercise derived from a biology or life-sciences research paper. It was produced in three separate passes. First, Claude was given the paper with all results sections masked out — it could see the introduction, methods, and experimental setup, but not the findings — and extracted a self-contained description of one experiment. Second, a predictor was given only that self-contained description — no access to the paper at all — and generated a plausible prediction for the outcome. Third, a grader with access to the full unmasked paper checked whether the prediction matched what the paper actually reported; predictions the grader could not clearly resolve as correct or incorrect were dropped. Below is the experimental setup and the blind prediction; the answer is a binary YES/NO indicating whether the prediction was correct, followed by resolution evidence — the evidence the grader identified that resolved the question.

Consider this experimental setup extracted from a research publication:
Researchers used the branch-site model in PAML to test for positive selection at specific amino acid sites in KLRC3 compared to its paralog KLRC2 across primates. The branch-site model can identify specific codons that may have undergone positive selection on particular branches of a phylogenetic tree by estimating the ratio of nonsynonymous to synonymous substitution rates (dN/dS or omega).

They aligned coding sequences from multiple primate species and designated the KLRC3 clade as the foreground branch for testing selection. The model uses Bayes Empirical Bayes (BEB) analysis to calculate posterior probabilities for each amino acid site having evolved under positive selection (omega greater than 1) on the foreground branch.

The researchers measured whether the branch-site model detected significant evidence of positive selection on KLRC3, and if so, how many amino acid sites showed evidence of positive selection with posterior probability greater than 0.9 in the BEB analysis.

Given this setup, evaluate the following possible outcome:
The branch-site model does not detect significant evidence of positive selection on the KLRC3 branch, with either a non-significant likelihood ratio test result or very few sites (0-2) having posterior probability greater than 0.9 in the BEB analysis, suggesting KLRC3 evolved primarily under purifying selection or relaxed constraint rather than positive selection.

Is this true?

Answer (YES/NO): NO